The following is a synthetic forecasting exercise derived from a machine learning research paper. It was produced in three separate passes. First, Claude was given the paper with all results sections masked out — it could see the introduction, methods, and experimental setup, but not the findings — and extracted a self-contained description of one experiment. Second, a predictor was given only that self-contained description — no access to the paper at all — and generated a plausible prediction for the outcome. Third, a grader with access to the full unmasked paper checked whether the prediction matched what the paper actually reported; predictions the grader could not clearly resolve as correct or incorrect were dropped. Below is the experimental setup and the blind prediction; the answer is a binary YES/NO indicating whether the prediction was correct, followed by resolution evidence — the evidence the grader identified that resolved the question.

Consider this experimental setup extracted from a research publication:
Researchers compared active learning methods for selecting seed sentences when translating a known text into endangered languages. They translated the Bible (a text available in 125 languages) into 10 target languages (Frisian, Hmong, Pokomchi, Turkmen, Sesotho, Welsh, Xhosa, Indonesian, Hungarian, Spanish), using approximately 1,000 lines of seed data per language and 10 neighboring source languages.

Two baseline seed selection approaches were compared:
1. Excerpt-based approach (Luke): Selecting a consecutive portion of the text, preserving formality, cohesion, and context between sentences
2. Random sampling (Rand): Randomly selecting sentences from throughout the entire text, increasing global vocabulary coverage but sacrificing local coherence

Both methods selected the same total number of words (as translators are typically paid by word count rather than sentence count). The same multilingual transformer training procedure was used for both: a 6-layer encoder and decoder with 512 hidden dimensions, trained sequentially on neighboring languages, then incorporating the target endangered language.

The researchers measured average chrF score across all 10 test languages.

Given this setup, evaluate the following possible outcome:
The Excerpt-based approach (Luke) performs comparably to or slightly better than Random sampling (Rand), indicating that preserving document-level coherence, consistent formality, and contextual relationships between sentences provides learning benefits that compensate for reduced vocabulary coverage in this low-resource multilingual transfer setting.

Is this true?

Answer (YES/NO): NO